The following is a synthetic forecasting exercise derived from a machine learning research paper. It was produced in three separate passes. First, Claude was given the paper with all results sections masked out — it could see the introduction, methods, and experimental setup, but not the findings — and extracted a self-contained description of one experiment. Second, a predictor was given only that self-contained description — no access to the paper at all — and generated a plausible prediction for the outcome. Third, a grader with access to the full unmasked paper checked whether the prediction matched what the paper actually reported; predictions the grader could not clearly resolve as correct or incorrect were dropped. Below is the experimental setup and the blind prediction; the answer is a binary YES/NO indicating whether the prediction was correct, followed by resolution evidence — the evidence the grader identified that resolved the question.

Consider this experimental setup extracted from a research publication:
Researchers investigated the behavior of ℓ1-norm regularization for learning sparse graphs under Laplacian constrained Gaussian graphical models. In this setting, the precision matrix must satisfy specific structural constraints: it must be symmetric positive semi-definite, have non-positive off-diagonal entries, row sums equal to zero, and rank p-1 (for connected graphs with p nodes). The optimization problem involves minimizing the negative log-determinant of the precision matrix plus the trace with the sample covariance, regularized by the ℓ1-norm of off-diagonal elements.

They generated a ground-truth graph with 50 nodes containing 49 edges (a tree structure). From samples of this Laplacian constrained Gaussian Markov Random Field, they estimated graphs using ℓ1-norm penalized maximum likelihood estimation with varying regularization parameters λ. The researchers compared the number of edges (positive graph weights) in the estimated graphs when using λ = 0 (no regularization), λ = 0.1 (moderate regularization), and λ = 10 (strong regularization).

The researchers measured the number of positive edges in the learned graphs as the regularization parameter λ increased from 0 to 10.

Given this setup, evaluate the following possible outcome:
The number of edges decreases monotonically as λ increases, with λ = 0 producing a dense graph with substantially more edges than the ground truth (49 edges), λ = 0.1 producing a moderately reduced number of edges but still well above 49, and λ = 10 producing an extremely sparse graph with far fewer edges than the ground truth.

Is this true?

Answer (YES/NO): NO